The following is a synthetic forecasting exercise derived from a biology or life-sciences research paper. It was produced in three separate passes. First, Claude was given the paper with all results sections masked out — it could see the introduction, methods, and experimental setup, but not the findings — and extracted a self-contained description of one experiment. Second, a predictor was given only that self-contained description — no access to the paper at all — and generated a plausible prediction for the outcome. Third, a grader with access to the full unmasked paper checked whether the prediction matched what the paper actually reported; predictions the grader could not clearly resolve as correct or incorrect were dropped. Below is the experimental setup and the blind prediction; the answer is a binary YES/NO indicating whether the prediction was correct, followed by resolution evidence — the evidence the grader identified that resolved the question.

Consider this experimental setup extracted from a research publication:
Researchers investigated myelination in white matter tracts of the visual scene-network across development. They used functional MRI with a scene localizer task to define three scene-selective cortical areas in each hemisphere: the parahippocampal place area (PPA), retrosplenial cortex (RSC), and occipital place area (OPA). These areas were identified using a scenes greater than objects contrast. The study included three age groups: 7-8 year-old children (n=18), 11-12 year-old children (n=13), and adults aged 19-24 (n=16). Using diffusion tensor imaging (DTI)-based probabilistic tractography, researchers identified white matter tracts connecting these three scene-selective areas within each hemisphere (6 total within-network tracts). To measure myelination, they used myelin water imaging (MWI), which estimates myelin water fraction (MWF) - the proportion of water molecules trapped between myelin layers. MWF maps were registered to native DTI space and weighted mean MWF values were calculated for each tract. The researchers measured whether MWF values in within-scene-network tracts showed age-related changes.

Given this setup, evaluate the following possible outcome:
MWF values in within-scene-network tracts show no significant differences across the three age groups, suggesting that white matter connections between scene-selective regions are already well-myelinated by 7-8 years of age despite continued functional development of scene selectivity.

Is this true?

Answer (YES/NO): NO